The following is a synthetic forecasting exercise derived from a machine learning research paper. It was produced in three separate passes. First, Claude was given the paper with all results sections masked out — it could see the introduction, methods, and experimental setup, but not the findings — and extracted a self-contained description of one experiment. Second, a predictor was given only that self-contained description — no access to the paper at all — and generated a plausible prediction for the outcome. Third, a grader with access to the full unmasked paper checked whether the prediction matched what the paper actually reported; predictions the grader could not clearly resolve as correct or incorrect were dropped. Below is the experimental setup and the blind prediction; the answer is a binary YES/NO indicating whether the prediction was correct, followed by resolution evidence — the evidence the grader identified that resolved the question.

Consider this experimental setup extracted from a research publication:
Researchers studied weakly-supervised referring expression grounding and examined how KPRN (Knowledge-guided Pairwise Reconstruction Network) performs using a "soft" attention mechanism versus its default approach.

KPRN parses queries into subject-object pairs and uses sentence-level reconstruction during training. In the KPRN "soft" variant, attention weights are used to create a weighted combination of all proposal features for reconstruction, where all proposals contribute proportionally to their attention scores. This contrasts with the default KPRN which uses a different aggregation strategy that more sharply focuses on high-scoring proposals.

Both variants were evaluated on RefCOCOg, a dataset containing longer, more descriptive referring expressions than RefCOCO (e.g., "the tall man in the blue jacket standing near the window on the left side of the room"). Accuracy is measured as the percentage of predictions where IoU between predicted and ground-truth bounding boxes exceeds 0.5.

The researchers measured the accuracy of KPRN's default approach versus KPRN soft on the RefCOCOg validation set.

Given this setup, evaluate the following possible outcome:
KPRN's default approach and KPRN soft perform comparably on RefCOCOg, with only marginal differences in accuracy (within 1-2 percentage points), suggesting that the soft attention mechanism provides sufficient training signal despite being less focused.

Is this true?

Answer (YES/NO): YES